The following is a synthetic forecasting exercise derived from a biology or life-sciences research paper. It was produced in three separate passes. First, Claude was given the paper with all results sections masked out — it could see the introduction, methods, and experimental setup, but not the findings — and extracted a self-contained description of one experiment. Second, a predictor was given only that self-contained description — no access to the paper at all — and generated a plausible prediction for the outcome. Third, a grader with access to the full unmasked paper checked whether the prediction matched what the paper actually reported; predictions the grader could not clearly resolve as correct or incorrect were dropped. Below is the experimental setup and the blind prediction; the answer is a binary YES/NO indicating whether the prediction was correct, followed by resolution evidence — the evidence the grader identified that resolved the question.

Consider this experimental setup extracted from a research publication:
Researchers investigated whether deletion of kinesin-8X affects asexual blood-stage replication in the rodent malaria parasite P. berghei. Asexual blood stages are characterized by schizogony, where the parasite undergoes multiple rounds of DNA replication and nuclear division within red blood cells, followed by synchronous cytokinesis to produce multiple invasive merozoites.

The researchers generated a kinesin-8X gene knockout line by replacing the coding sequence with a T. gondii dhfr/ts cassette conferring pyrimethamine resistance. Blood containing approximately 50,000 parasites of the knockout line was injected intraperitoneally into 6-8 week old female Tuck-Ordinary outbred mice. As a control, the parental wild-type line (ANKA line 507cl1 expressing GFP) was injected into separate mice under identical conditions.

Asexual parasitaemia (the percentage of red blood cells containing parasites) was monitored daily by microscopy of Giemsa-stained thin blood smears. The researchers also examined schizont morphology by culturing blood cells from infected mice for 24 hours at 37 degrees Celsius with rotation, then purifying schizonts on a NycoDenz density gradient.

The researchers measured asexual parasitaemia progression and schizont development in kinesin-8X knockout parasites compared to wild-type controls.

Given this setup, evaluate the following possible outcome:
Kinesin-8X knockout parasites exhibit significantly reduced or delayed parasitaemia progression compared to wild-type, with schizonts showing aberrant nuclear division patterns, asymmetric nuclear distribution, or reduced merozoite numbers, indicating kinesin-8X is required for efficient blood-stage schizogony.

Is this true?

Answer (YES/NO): NO